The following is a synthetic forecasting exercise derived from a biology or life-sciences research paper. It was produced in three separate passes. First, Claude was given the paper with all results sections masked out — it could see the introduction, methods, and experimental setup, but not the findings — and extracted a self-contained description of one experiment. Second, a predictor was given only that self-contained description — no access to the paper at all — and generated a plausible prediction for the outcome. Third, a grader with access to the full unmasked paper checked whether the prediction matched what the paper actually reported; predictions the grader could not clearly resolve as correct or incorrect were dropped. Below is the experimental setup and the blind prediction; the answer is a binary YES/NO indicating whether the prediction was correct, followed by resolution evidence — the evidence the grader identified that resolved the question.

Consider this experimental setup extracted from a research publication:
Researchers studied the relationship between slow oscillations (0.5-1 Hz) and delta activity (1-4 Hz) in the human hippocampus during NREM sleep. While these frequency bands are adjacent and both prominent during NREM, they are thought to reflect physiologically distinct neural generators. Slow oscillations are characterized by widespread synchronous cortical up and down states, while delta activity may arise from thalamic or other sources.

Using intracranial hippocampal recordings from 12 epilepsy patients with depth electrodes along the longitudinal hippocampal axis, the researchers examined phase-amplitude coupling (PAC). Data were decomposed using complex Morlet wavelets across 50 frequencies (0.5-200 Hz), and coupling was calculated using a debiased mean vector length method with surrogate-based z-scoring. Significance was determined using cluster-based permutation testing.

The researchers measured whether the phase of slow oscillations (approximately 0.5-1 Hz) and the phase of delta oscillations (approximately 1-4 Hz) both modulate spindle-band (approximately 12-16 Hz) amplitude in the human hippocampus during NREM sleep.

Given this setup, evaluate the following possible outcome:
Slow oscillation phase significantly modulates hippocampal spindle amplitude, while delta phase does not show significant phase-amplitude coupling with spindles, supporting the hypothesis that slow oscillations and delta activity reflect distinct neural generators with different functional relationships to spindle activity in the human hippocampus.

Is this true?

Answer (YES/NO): NO